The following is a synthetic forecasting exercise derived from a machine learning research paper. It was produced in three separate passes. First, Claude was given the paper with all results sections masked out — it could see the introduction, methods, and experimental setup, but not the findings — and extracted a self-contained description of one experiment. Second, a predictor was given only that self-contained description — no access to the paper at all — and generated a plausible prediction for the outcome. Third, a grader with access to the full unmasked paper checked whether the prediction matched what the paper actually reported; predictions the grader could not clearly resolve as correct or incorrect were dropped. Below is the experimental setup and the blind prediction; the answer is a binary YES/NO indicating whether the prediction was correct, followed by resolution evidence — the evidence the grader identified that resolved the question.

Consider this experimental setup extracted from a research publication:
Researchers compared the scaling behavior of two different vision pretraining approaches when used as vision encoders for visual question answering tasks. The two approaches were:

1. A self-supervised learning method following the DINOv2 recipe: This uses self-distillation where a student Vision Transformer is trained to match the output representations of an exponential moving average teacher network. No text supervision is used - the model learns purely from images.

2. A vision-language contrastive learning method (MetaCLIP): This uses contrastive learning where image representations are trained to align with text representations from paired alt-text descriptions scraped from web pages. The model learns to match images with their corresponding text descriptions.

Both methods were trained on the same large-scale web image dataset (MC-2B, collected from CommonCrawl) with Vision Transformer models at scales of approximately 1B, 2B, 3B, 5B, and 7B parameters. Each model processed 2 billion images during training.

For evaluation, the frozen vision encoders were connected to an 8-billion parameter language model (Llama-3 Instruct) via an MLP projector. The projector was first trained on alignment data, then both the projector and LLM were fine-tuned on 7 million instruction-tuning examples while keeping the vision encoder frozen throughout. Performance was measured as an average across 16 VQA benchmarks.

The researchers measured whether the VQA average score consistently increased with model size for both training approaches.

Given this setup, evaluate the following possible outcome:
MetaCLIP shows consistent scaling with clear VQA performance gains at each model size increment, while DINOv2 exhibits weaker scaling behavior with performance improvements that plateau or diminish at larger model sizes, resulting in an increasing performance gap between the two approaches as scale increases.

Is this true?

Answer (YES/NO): NO